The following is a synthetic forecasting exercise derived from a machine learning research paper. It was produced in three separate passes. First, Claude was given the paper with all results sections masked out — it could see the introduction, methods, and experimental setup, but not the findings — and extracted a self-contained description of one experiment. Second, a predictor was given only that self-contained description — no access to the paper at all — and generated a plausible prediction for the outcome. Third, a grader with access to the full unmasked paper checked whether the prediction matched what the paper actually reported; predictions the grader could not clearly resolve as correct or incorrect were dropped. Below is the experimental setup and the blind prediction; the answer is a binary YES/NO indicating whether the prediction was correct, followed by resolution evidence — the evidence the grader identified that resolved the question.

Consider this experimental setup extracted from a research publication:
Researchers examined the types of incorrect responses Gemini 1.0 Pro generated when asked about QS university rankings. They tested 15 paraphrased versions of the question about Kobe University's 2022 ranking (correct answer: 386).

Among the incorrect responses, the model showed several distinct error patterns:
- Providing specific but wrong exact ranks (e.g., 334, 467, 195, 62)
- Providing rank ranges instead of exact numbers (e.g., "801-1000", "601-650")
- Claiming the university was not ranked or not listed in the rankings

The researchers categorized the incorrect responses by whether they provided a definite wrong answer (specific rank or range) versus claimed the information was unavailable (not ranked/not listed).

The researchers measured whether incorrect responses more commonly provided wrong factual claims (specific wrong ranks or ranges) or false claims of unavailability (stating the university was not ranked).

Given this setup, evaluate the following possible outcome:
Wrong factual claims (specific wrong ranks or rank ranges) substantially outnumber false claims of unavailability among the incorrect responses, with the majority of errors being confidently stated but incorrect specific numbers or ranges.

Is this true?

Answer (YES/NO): YES